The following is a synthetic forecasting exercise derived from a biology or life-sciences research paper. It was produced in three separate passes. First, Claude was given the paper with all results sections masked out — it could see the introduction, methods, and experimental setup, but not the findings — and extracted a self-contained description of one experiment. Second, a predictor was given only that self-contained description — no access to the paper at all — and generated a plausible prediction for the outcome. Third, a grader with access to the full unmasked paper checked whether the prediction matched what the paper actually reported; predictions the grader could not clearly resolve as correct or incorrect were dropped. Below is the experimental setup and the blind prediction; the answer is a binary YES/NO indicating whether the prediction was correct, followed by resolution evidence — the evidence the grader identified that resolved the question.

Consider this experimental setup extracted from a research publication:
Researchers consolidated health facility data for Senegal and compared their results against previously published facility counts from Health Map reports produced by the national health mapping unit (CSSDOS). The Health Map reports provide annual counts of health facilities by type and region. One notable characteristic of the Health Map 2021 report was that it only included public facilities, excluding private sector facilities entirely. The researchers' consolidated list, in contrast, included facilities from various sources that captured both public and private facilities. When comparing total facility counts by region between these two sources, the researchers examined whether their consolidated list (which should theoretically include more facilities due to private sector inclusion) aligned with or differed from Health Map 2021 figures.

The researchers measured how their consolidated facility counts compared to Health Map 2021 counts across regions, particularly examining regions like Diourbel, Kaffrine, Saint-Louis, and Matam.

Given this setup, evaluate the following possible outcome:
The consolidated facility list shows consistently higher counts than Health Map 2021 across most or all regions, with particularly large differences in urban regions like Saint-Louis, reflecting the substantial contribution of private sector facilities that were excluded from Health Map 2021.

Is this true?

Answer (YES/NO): NO